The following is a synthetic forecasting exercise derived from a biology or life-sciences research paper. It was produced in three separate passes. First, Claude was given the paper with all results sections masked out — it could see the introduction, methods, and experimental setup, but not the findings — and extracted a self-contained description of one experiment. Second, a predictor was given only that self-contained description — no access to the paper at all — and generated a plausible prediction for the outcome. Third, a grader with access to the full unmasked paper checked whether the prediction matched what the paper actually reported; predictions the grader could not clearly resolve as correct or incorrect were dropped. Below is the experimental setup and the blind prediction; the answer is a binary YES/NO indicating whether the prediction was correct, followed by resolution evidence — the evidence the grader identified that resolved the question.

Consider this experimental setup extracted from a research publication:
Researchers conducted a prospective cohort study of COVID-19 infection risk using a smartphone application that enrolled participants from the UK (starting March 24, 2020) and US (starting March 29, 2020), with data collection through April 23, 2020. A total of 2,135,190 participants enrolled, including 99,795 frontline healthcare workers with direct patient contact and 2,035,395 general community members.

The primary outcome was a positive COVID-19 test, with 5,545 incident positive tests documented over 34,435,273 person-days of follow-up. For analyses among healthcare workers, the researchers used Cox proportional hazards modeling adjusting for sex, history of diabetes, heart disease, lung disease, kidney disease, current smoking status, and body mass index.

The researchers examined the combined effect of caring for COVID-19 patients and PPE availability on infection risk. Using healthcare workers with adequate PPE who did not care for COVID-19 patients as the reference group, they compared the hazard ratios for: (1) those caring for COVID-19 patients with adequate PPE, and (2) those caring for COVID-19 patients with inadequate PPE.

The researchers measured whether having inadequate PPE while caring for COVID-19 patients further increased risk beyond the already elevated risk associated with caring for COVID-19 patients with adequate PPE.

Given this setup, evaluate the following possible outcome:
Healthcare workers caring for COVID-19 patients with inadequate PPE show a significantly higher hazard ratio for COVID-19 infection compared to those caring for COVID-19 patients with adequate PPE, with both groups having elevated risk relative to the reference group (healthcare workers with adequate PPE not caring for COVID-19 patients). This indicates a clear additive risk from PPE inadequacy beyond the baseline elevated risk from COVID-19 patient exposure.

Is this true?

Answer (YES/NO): YES